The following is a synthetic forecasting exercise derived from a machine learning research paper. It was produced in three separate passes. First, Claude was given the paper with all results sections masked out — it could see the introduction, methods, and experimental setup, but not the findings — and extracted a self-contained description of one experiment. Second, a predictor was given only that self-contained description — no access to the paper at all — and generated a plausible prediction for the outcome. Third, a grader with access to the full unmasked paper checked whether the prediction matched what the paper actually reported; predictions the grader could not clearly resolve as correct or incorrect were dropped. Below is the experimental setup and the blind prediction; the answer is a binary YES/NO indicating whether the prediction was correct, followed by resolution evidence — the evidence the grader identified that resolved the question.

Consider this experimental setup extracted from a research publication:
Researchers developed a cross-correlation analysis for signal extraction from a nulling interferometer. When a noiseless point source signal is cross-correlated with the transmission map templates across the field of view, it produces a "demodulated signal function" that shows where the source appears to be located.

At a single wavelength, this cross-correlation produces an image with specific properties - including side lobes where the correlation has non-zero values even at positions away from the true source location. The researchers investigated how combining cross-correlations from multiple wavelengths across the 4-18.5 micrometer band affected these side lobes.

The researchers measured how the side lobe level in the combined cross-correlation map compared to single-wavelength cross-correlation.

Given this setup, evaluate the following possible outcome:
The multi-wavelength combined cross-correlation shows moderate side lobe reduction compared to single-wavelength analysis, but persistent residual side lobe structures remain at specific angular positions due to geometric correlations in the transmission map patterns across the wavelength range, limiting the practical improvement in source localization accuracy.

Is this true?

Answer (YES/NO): NO